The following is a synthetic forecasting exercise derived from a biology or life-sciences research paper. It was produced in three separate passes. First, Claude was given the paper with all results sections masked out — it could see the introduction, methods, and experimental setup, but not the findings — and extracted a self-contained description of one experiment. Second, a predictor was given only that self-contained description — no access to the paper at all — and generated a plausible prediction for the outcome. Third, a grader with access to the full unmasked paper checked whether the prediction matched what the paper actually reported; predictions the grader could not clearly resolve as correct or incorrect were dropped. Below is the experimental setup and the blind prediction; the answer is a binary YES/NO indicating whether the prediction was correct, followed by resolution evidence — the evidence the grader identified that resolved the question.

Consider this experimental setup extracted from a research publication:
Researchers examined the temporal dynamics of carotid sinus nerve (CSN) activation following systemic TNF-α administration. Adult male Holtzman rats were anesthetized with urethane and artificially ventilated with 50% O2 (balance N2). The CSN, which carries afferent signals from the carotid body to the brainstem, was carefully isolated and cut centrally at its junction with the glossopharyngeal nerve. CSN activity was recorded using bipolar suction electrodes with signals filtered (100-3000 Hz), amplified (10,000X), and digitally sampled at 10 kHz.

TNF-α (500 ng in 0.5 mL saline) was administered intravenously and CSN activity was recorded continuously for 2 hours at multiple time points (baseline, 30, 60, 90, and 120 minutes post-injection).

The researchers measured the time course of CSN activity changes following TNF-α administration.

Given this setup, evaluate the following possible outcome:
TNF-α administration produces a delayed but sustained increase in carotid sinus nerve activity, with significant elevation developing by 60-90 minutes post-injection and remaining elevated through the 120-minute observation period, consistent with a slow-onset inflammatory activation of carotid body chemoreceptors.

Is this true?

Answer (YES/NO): NO